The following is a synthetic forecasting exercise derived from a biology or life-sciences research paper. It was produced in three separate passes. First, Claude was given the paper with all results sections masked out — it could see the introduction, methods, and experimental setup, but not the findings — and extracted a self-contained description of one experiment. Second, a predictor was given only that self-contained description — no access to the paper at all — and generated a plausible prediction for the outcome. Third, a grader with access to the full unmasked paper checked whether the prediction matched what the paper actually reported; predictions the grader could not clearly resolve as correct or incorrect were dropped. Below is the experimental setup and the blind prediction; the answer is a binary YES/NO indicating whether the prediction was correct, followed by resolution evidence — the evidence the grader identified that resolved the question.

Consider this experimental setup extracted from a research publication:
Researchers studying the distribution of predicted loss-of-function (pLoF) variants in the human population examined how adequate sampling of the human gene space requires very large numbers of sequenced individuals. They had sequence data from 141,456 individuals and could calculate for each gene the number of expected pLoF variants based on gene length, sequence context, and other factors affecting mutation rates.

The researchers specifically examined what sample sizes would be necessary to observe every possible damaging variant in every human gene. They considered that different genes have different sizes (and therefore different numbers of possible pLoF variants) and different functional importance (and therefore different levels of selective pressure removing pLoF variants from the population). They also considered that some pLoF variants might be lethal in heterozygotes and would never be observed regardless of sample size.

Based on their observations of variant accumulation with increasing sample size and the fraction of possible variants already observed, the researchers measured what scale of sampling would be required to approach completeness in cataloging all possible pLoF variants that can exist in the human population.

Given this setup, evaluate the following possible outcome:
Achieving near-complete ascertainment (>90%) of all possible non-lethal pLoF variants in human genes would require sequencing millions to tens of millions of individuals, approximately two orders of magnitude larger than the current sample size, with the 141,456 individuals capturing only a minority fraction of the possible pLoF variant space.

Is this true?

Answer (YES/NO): YES